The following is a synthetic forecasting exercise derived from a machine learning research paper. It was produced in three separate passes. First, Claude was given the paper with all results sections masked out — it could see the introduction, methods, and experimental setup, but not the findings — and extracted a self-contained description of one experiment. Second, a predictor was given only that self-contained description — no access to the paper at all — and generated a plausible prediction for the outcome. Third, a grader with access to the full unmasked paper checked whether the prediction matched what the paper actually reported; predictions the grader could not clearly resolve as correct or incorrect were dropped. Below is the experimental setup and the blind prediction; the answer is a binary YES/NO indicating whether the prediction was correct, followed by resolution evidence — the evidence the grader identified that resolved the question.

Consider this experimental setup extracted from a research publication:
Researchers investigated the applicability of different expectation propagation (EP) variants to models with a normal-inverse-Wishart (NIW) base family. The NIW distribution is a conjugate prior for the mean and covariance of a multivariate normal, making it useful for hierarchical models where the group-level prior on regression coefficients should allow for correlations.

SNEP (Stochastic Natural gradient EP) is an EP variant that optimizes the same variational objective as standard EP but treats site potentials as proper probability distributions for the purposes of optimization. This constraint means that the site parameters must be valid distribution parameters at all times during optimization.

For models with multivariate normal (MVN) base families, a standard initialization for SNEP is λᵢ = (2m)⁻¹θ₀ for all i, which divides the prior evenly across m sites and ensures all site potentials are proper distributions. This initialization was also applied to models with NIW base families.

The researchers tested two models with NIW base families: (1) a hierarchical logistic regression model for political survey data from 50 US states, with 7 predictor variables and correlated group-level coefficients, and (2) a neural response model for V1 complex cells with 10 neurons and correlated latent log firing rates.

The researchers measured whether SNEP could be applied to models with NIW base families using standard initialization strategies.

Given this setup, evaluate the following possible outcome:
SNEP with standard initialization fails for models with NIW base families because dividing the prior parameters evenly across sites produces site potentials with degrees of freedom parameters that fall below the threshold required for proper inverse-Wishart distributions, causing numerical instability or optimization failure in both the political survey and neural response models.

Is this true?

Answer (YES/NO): NO